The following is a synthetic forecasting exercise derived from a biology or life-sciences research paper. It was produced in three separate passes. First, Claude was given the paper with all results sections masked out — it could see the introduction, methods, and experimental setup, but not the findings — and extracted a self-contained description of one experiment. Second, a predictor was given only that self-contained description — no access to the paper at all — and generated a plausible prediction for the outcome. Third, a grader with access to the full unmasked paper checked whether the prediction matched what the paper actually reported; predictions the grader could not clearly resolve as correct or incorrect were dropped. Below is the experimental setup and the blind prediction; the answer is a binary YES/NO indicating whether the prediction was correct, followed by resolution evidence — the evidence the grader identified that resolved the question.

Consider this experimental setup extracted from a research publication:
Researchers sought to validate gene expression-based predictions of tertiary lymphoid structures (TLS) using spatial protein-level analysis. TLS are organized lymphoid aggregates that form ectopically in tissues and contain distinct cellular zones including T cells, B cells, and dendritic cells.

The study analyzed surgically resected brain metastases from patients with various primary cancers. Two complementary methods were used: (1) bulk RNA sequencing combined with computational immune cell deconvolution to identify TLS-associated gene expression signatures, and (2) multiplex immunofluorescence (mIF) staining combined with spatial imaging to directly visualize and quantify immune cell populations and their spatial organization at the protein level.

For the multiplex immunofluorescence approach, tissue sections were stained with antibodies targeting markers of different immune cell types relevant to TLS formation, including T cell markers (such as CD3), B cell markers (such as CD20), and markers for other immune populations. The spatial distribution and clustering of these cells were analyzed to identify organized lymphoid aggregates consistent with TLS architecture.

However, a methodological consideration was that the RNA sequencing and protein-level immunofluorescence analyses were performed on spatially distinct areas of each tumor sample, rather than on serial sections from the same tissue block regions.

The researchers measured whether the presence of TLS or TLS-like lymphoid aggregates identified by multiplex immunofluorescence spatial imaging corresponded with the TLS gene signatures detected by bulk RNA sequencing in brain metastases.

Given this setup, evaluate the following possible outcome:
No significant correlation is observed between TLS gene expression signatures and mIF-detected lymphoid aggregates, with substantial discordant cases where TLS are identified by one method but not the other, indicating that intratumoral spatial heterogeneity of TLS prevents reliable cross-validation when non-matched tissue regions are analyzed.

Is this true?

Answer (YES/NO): NO